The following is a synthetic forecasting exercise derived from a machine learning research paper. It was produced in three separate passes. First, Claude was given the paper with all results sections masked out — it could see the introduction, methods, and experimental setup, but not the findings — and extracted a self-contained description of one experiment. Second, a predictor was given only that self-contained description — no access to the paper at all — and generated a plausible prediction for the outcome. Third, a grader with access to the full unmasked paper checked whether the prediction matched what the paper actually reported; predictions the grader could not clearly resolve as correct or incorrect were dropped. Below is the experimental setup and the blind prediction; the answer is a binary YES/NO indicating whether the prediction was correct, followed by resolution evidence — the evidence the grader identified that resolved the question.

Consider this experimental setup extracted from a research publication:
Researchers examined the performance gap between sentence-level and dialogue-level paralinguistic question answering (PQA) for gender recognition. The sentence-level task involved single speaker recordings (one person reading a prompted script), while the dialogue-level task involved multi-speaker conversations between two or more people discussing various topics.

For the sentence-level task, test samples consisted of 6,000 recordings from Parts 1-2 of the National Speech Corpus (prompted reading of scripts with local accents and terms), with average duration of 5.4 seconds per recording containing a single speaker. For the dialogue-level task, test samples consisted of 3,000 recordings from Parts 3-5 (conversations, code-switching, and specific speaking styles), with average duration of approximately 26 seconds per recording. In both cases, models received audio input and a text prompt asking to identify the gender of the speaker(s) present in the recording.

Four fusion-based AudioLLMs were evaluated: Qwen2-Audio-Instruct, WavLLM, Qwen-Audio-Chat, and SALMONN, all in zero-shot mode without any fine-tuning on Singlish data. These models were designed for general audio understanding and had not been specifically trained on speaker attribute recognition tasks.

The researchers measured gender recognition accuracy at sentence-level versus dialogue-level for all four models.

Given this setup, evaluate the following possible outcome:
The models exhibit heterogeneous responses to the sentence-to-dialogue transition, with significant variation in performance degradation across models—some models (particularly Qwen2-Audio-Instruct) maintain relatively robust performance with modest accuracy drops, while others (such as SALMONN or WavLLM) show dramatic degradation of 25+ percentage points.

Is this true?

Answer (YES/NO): NO